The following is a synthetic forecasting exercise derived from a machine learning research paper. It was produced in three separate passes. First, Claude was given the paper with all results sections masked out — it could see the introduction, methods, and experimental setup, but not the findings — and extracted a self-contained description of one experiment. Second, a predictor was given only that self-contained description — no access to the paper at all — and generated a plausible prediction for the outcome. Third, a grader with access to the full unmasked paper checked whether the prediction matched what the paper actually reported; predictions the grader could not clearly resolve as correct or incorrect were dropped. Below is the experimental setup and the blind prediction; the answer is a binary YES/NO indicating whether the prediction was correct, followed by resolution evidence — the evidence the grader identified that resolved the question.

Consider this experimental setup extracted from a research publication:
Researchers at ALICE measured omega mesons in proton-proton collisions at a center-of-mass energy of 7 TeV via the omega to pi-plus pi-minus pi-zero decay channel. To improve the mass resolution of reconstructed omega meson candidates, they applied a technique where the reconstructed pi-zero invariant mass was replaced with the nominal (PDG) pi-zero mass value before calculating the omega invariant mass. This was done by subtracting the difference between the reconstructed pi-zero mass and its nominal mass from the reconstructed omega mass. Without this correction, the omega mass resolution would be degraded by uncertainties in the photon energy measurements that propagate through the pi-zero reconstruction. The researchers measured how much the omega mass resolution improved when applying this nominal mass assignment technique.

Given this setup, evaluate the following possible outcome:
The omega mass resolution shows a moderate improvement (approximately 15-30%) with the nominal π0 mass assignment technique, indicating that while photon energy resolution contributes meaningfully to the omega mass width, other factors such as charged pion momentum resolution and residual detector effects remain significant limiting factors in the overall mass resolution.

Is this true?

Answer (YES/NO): YES